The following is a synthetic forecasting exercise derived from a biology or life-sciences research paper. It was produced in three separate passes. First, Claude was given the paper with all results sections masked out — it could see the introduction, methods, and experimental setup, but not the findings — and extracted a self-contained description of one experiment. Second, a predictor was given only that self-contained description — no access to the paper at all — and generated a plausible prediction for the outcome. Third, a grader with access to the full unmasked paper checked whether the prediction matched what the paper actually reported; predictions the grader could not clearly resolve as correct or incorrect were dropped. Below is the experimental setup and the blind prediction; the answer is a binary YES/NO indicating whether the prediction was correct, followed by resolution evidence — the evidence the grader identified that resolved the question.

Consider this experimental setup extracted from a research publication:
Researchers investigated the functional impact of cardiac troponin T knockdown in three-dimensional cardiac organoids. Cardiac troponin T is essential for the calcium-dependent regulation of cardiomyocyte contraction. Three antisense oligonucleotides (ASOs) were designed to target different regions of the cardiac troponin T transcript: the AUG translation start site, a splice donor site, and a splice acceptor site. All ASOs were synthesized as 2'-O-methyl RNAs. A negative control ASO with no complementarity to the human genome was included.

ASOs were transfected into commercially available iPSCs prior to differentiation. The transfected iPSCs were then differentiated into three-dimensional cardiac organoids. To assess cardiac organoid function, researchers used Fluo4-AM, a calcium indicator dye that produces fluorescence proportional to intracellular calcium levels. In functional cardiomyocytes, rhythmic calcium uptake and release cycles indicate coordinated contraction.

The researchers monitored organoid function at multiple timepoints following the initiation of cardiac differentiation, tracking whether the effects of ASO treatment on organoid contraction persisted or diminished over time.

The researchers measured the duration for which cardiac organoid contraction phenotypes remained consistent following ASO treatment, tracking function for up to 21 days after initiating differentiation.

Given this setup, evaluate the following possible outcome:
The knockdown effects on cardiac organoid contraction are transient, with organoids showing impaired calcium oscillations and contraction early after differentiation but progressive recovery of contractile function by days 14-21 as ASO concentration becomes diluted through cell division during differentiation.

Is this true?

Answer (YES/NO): NO